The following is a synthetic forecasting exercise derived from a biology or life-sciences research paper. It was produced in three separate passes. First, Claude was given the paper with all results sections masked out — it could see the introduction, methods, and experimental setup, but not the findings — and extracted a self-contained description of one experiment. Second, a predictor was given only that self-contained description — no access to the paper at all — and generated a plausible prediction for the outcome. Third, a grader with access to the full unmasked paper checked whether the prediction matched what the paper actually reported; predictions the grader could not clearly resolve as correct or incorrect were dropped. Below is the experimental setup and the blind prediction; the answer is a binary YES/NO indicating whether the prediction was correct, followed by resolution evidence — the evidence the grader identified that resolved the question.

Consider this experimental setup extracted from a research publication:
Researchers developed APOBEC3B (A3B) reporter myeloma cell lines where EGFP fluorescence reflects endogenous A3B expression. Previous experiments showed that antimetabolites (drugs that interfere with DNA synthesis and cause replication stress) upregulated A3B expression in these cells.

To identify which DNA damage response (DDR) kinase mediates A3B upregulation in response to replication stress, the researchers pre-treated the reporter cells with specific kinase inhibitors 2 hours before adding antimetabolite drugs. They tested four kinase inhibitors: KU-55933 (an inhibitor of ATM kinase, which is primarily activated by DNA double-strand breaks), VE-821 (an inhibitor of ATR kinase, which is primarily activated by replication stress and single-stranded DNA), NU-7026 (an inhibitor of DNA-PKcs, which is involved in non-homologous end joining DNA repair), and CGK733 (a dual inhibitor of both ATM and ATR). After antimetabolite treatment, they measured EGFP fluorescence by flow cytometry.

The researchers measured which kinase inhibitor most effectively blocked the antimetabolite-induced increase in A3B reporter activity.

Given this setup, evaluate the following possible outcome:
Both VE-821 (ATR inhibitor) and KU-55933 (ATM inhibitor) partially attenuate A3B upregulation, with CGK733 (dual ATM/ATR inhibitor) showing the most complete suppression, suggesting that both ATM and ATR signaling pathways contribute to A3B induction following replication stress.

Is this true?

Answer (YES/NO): NO